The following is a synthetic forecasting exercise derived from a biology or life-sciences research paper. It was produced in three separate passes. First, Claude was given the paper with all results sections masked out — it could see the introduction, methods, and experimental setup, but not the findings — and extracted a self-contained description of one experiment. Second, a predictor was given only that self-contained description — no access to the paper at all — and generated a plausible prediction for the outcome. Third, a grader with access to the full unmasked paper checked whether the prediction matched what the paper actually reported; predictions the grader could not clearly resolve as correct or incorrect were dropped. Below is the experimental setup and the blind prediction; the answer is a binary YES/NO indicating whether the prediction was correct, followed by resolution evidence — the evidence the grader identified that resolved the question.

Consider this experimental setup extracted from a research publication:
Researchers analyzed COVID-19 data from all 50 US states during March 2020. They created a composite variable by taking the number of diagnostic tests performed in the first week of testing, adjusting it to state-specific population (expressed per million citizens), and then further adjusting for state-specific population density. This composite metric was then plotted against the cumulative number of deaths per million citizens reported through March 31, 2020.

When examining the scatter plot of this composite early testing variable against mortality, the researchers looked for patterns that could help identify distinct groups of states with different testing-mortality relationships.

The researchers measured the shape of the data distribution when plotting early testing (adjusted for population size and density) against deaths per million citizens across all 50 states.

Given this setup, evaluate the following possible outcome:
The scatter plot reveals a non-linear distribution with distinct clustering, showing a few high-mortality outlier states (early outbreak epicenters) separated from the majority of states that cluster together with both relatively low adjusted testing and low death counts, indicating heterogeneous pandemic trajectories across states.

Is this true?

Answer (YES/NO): NO